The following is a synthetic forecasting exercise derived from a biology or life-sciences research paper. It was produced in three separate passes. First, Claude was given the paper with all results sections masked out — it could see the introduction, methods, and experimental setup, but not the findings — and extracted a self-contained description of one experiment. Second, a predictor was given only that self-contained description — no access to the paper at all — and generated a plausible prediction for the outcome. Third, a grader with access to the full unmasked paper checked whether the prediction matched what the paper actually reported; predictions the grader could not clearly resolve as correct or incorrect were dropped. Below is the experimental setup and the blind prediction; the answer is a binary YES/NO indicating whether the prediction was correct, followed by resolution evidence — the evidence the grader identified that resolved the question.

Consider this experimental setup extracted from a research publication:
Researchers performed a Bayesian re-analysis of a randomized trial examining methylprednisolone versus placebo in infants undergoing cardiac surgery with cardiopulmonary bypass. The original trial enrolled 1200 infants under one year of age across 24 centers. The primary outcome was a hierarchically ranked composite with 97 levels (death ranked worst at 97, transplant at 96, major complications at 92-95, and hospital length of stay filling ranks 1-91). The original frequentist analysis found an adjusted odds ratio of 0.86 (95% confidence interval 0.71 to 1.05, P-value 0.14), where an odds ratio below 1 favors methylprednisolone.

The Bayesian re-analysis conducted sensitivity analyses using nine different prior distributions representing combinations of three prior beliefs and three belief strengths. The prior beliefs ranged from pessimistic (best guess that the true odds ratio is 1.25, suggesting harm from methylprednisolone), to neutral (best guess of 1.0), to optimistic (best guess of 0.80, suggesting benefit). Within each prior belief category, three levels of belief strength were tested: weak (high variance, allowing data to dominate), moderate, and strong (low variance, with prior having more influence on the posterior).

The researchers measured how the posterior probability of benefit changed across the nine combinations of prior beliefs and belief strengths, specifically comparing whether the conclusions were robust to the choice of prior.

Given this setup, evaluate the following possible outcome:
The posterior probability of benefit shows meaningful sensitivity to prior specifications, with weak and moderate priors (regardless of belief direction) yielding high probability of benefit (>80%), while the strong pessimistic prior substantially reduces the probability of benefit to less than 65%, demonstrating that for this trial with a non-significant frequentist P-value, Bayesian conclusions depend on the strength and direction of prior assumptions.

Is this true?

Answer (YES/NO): NO